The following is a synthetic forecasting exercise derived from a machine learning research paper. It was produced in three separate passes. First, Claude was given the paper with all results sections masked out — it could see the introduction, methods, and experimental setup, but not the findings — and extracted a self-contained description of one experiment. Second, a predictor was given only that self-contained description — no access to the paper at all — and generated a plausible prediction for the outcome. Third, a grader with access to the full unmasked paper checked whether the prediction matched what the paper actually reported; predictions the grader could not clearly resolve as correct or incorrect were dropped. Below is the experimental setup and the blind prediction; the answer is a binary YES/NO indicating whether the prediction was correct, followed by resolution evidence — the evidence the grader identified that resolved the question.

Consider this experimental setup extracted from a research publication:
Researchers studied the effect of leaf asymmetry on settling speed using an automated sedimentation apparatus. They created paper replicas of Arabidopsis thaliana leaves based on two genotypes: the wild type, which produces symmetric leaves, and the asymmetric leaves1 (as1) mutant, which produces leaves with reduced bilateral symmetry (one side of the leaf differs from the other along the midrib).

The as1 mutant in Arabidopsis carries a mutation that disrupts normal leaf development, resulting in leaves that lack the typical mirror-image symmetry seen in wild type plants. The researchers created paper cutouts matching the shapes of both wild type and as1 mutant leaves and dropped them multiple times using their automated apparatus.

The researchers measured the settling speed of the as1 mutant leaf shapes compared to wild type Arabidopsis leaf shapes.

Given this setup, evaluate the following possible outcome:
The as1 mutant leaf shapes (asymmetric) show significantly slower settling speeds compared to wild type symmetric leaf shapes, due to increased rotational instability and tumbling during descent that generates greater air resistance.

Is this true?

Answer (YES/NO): NO